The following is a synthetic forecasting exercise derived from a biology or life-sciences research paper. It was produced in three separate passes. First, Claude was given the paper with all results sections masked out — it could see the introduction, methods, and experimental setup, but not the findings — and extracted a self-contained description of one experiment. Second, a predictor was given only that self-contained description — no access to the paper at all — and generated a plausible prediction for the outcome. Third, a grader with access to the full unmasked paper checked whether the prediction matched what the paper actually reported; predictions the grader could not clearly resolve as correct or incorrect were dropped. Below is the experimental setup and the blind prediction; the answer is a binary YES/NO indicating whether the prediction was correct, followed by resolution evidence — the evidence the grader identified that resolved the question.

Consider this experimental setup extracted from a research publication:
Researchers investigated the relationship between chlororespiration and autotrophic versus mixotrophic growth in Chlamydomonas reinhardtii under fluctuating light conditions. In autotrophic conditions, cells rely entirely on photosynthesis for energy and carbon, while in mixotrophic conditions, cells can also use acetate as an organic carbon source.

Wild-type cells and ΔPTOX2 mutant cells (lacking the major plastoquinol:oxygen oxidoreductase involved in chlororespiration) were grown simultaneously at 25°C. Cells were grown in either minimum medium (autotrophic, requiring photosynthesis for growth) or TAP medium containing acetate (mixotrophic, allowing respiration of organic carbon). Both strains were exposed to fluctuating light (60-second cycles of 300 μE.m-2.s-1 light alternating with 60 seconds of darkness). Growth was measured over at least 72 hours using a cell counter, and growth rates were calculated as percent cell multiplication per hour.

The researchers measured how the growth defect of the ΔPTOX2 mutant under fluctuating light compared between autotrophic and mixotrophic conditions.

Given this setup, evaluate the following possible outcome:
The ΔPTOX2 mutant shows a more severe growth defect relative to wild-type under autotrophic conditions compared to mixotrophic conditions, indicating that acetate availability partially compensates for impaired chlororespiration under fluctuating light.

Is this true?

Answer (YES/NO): NO